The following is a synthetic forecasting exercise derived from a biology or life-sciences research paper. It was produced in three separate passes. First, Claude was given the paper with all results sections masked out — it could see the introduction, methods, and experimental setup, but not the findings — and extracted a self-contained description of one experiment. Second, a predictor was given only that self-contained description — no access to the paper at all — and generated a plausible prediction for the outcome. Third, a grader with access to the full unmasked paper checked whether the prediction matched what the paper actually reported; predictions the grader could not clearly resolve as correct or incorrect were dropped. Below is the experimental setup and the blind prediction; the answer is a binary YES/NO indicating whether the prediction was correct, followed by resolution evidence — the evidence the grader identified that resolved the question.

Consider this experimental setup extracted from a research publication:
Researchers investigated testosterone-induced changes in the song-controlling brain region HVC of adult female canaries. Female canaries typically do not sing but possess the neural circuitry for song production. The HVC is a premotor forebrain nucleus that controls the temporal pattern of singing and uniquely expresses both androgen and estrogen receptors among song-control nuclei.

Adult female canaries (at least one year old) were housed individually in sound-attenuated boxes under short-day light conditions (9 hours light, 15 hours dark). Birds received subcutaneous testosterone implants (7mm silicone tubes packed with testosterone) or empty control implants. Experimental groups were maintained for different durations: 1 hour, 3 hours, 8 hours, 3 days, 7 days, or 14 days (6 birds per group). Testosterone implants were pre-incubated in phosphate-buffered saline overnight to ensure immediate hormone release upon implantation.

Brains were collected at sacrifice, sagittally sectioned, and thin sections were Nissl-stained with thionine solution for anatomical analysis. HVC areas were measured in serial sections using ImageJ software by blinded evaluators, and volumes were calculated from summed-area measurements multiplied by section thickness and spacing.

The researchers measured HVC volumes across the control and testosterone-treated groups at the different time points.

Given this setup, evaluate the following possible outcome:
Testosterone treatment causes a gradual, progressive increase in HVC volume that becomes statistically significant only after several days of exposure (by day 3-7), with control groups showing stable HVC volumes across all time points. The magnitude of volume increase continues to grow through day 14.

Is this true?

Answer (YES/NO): NO